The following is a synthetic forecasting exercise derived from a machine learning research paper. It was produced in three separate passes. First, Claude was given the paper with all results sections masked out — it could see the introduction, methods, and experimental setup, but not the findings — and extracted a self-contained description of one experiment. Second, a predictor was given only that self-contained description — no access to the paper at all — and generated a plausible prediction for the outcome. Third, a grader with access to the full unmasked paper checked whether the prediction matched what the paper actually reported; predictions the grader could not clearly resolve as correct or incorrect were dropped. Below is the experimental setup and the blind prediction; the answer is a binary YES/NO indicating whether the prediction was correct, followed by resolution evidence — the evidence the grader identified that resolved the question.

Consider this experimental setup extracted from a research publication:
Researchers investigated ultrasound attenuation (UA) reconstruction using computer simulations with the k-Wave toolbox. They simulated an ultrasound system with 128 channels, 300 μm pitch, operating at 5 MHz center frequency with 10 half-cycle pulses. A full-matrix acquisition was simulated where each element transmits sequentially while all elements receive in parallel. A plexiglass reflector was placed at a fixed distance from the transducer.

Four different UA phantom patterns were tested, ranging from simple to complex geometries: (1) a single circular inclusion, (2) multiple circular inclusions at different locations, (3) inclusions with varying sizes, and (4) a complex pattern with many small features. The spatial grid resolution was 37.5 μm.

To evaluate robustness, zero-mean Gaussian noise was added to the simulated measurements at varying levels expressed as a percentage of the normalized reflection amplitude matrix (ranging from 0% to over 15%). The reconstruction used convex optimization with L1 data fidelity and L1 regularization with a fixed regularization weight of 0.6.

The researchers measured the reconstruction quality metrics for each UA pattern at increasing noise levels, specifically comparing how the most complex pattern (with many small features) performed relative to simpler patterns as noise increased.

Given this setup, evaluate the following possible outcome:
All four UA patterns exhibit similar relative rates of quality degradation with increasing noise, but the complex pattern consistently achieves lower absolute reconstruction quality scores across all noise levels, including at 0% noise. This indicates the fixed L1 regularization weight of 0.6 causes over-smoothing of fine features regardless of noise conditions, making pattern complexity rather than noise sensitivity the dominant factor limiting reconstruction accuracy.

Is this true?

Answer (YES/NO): NO